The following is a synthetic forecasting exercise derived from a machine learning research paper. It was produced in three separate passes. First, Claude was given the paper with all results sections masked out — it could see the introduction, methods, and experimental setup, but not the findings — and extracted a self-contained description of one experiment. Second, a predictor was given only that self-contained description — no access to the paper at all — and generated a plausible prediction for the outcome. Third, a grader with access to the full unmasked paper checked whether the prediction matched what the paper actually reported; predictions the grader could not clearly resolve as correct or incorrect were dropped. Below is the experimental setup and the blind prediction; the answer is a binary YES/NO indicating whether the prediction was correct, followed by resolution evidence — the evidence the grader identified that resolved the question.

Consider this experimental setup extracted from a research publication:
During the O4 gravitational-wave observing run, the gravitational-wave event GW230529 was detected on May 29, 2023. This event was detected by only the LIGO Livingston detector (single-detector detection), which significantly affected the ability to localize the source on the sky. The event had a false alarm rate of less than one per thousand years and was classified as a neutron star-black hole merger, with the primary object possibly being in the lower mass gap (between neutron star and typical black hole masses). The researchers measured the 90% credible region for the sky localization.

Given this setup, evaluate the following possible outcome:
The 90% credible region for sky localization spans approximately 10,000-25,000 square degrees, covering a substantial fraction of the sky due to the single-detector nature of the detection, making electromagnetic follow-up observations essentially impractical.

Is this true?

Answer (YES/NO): NO